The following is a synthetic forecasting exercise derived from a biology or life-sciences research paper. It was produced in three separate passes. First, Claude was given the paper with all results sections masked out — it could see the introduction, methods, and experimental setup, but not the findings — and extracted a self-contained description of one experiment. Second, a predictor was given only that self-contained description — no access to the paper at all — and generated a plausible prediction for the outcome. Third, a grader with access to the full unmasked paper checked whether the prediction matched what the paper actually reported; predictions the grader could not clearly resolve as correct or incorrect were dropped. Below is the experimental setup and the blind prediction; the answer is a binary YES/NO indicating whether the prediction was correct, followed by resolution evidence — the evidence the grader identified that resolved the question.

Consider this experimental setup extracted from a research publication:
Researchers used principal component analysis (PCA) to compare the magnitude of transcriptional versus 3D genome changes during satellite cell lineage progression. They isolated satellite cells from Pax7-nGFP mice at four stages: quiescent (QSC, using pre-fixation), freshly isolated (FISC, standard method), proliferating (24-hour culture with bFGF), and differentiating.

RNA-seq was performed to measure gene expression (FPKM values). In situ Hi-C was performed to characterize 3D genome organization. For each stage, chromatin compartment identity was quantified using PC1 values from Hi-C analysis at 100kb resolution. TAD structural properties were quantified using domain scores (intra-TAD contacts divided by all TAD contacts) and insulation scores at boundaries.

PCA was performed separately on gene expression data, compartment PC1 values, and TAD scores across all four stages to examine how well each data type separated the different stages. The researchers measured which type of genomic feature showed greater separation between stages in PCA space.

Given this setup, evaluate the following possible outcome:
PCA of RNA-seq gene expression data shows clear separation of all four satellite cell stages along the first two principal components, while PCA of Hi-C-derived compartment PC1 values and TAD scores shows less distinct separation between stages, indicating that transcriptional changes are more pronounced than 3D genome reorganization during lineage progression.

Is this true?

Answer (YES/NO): NO